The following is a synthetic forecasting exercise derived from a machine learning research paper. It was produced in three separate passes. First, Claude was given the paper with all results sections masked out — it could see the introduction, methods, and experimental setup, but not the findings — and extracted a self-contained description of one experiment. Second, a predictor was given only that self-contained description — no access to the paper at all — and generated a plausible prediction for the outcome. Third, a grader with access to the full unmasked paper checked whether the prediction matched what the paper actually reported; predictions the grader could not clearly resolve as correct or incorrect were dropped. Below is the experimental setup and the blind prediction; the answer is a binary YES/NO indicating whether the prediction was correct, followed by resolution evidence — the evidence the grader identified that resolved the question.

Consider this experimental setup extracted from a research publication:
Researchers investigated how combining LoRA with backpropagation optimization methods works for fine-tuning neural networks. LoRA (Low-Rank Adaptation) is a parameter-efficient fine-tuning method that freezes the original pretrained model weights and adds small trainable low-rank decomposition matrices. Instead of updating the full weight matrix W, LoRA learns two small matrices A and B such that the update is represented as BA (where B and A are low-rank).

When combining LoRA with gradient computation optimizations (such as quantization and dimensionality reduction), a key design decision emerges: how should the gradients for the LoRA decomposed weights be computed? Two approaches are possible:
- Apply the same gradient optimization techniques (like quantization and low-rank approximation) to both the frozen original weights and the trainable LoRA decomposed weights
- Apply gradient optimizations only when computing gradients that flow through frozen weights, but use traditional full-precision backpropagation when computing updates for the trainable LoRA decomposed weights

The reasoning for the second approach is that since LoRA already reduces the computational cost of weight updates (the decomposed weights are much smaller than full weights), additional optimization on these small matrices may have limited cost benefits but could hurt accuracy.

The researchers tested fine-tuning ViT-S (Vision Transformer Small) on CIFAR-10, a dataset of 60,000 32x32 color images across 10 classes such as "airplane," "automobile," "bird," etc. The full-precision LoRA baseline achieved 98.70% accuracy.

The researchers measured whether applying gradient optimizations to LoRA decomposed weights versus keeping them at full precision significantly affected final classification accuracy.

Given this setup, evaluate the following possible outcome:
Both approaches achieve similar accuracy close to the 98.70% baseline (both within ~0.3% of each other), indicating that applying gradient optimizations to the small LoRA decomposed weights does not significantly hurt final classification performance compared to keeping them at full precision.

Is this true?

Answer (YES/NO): NO